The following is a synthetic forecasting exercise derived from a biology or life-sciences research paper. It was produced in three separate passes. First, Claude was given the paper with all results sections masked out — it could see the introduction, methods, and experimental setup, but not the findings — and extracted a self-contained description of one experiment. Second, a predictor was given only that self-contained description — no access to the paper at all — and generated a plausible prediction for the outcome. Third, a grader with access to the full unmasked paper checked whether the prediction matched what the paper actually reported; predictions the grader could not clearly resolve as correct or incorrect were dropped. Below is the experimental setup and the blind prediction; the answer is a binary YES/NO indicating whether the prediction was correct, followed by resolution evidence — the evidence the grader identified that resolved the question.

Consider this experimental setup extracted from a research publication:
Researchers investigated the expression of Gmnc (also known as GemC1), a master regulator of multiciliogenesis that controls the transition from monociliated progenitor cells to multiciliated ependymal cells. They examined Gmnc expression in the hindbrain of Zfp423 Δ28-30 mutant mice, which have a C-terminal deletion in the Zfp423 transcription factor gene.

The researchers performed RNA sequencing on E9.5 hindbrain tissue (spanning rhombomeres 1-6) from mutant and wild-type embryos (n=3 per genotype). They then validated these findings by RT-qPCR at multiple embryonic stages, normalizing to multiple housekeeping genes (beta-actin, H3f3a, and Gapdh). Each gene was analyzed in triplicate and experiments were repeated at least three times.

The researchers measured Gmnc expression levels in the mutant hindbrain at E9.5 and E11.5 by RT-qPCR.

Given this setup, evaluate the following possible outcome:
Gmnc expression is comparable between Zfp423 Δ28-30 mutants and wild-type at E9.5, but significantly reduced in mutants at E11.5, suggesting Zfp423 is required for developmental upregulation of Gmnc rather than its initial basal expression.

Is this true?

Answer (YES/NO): NO